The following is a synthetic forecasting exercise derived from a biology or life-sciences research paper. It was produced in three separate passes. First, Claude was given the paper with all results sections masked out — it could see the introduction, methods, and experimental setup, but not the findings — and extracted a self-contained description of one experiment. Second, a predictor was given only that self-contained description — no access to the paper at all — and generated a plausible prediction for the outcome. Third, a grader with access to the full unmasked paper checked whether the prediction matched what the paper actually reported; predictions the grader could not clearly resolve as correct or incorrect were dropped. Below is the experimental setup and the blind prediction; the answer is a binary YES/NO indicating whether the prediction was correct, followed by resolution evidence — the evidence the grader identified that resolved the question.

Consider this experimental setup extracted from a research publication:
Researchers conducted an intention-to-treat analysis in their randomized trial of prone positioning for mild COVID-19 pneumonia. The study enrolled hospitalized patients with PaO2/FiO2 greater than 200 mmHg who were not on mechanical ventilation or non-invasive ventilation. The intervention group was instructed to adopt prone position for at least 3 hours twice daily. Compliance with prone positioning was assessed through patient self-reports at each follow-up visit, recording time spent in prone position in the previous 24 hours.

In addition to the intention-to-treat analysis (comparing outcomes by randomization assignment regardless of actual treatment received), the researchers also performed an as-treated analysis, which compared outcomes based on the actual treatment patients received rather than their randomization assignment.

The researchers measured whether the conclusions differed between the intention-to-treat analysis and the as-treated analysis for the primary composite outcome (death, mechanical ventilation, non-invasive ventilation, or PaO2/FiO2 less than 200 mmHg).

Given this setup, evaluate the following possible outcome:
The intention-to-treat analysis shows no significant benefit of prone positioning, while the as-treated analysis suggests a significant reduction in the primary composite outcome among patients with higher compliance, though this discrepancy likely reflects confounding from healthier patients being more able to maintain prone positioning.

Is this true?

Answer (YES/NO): NO